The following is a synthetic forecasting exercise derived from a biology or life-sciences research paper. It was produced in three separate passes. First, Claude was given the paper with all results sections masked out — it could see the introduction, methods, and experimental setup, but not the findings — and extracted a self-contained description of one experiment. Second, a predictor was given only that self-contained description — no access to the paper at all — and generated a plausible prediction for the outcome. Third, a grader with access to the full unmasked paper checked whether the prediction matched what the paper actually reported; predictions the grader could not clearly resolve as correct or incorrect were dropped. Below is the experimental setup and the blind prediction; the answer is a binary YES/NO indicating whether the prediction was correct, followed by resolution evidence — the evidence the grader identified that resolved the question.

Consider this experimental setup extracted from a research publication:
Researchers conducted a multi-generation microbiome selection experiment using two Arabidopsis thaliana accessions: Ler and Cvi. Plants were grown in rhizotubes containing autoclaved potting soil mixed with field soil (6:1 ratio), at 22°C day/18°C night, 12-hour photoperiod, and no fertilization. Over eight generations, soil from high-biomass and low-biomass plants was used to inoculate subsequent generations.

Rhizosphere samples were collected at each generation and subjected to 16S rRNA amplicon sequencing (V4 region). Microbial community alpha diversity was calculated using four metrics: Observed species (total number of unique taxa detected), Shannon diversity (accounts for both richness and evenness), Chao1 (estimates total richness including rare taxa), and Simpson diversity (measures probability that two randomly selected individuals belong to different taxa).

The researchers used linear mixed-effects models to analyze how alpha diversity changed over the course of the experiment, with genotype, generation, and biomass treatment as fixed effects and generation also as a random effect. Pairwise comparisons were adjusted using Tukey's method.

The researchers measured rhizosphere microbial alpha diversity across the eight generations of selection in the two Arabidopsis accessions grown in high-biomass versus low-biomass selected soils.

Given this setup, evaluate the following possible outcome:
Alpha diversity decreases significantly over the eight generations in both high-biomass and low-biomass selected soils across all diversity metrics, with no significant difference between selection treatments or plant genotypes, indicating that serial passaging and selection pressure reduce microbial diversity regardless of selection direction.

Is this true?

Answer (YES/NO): NO